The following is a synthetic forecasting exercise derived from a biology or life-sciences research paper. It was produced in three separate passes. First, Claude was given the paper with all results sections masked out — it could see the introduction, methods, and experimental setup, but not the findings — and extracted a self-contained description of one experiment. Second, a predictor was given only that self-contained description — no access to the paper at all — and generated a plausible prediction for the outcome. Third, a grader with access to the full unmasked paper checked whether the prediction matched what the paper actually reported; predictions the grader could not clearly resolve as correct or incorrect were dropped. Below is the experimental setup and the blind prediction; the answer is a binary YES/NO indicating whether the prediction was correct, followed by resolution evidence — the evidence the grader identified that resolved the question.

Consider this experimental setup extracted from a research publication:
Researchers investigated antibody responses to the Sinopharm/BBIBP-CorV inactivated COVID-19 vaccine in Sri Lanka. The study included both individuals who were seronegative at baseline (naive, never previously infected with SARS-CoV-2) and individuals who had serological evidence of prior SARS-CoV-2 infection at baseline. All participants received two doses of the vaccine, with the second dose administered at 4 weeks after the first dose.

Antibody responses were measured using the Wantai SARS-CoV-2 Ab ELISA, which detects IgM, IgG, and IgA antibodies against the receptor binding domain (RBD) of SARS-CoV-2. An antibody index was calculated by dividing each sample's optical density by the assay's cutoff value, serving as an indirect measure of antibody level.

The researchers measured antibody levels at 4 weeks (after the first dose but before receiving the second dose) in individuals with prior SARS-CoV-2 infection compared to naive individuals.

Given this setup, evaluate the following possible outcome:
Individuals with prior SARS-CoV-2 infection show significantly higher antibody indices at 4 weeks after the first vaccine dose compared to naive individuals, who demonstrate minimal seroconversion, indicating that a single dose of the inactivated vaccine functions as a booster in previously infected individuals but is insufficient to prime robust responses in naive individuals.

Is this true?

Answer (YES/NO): YES